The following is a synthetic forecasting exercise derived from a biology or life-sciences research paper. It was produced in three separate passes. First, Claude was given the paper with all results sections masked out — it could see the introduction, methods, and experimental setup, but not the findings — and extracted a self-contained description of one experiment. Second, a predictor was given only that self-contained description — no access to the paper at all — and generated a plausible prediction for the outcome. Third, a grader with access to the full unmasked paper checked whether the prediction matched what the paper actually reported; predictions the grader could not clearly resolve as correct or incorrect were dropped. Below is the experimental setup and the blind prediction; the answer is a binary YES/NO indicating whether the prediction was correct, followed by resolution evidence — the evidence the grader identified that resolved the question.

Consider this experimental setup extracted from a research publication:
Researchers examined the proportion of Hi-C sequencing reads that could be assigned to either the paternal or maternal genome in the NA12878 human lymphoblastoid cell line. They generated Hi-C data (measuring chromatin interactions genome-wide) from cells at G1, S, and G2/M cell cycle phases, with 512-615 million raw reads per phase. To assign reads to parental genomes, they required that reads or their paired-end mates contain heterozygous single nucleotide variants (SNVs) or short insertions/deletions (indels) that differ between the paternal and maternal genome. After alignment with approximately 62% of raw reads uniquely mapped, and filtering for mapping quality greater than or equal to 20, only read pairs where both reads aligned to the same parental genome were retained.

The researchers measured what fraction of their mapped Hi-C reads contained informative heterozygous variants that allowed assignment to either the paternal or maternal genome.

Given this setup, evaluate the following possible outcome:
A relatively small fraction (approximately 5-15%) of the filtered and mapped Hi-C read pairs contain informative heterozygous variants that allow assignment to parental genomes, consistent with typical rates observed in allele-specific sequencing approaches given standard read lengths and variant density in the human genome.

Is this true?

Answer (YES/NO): NO